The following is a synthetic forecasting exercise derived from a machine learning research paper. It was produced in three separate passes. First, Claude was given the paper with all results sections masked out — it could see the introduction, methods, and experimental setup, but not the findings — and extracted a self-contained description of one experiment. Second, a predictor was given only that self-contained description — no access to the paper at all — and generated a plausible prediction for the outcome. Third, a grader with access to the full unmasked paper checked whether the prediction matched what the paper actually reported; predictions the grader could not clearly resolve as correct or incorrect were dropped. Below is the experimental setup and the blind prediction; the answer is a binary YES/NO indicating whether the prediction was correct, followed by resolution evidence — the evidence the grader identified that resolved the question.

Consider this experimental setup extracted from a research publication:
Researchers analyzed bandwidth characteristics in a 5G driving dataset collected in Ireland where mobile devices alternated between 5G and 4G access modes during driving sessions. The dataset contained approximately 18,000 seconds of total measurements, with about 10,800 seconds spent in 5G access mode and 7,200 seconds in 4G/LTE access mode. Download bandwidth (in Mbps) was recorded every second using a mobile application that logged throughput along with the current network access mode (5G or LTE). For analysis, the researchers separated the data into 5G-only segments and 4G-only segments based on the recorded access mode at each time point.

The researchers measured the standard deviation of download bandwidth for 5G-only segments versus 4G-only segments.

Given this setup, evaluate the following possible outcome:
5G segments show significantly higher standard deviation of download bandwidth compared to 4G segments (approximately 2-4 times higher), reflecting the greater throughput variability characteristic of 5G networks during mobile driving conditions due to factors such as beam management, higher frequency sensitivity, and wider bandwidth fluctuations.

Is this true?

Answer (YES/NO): YES